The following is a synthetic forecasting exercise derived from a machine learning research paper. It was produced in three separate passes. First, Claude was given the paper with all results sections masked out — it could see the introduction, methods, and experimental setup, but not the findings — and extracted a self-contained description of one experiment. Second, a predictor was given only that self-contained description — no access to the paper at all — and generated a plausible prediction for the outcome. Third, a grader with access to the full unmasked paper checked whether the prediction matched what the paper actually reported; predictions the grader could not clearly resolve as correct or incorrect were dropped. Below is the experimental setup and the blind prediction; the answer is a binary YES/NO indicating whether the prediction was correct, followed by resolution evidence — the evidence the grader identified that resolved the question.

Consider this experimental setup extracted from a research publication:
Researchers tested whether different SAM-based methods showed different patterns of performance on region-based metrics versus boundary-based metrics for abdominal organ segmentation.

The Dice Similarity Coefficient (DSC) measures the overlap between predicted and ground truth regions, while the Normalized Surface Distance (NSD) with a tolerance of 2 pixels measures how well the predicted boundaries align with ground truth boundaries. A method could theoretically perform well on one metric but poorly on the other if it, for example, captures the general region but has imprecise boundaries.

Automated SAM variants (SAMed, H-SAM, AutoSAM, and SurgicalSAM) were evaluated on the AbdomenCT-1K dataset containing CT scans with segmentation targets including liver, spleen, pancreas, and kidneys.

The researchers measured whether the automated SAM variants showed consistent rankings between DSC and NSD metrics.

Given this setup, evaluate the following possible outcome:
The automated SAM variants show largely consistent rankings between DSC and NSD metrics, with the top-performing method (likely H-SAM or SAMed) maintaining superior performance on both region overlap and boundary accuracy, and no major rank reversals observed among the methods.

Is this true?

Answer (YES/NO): NO